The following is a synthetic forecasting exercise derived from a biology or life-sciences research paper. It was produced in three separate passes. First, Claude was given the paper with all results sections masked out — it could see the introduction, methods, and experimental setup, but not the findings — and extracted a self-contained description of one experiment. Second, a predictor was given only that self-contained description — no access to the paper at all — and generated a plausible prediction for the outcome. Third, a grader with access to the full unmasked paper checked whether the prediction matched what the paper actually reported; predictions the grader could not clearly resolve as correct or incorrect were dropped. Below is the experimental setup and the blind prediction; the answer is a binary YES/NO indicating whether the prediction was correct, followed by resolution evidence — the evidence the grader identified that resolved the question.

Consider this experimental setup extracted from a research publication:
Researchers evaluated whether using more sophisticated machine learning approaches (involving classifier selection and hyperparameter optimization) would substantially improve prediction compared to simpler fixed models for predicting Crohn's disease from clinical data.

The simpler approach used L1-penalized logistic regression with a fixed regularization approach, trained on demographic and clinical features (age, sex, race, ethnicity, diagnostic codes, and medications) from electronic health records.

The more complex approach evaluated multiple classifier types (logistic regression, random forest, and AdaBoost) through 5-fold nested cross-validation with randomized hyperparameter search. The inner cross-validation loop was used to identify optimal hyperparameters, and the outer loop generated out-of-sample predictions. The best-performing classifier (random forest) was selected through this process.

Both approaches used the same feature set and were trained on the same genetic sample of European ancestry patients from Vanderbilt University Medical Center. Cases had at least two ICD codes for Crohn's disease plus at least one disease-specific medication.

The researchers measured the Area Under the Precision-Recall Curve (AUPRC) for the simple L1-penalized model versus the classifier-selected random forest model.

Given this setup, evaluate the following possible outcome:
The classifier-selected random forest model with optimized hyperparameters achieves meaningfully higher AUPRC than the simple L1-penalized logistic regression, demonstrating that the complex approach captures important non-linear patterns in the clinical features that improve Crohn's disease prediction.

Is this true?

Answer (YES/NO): YES